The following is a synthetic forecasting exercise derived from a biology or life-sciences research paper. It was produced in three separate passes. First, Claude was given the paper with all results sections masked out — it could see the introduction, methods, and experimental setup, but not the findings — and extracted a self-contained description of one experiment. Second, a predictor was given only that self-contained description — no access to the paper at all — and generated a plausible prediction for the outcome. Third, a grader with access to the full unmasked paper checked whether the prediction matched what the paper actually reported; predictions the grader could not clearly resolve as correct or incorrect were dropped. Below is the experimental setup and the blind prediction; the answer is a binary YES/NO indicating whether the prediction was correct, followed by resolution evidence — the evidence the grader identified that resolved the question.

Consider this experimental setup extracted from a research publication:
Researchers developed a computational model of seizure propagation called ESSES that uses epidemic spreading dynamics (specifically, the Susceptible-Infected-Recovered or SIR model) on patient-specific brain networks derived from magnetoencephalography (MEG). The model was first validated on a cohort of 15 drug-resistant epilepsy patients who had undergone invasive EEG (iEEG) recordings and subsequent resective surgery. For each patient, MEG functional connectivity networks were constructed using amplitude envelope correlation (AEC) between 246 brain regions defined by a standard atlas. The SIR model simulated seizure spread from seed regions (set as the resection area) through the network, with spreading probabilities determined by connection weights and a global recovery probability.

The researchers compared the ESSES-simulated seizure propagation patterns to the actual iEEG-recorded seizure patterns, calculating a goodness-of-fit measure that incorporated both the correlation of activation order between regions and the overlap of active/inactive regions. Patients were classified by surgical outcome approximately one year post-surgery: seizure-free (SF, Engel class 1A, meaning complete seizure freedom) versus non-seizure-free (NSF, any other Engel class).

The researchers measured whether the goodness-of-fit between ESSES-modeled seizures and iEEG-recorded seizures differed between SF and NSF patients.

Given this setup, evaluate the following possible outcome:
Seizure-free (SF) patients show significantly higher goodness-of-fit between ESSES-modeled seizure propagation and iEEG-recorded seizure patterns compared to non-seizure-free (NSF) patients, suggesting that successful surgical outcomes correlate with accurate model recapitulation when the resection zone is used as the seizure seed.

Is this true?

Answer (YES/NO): YES